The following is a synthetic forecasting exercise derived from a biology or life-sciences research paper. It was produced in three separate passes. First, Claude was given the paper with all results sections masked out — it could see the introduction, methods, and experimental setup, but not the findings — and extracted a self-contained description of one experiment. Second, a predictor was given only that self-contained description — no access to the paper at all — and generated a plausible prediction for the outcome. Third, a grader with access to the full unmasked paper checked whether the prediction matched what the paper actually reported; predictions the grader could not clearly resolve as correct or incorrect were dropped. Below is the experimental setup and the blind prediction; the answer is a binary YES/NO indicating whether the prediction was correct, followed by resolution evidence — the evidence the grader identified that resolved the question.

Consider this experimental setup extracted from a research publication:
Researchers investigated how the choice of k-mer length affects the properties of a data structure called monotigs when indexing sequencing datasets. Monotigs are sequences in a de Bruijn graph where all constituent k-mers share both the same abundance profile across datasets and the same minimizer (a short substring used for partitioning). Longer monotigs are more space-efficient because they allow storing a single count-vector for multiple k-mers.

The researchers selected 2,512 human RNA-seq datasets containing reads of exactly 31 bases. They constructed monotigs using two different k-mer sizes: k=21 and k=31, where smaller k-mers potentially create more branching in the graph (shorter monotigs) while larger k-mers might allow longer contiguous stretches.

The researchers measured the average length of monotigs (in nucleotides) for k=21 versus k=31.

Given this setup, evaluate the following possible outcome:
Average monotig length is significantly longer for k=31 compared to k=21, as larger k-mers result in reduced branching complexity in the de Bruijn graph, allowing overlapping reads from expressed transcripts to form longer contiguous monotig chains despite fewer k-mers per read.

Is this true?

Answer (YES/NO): YES